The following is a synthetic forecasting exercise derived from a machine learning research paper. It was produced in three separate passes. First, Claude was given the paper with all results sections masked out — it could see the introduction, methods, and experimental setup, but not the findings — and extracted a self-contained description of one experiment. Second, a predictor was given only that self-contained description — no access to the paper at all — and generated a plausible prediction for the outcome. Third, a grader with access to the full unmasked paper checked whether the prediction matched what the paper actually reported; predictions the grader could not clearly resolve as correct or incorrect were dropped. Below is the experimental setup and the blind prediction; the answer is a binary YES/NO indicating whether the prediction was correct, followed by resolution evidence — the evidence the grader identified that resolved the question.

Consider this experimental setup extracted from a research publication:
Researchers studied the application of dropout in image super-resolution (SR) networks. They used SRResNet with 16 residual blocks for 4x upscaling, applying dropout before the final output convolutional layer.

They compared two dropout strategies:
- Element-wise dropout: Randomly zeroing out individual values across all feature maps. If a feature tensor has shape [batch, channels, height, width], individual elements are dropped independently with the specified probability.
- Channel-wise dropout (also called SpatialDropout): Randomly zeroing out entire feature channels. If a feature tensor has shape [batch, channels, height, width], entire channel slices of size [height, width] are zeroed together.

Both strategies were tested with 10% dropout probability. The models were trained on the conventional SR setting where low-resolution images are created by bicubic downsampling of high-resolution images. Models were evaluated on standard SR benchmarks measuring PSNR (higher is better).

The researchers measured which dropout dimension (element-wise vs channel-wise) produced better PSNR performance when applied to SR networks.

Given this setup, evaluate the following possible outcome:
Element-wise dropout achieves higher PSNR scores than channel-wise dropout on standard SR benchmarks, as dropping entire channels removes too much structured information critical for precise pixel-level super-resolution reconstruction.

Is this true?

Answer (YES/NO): NO